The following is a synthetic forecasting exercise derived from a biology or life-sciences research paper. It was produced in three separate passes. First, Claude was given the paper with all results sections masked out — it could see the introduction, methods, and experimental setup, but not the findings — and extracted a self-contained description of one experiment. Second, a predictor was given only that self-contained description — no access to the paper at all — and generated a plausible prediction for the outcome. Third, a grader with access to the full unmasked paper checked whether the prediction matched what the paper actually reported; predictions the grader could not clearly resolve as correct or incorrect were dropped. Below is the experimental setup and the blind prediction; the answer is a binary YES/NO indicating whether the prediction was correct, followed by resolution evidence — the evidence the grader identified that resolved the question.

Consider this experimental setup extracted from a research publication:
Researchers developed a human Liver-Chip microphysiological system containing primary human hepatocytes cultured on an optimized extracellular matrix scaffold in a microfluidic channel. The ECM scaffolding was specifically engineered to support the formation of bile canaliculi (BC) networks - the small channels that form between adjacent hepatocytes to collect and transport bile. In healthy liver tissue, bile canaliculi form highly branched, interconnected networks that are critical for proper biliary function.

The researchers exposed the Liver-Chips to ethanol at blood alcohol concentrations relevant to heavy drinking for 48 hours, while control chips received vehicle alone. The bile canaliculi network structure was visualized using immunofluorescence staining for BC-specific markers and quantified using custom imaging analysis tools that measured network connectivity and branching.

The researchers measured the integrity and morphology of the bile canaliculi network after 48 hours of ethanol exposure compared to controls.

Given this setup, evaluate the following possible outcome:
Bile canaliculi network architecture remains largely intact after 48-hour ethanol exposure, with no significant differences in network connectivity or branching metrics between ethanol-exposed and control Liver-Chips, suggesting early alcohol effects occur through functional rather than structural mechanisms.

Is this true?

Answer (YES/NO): NO